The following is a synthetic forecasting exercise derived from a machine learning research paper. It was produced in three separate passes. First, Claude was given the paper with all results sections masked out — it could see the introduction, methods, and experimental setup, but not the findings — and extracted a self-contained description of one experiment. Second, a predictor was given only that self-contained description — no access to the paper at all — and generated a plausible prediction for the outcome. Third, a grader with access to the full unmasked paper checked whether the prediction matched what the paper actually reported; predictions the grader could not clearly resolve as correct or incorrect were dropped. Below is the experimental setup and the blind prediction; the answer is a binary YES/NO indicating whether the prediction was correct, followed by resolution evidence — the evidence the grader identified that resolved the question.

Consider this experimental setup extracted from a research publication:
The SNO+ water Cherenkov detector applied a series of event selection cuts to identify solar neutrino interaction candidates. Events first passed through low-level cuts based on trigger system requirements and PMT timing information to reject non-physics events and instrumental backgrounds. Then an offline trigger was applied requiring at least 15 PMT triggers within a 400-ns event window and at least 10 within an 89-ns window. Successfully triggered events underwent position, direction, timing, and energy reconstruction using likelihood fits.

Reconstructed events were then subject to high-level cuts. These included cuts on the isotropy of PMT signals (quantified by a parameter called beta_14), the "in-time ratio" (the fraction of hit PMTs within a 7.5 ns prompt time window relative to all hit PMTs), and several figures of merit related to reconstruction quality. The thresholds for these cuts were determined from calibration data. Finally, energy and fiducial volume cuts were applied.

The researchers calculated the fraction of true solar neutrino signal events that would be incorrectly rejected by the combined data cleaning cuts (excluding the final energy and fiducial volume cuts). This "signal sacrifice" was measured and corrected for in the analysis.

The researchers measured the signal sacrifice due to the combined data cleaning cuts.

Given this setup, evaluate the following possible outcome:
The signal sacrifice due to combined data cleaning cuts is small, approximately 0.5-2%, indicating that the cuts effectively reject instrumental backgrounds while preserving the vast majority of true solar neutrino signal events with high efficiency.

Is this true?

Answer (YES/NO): YES